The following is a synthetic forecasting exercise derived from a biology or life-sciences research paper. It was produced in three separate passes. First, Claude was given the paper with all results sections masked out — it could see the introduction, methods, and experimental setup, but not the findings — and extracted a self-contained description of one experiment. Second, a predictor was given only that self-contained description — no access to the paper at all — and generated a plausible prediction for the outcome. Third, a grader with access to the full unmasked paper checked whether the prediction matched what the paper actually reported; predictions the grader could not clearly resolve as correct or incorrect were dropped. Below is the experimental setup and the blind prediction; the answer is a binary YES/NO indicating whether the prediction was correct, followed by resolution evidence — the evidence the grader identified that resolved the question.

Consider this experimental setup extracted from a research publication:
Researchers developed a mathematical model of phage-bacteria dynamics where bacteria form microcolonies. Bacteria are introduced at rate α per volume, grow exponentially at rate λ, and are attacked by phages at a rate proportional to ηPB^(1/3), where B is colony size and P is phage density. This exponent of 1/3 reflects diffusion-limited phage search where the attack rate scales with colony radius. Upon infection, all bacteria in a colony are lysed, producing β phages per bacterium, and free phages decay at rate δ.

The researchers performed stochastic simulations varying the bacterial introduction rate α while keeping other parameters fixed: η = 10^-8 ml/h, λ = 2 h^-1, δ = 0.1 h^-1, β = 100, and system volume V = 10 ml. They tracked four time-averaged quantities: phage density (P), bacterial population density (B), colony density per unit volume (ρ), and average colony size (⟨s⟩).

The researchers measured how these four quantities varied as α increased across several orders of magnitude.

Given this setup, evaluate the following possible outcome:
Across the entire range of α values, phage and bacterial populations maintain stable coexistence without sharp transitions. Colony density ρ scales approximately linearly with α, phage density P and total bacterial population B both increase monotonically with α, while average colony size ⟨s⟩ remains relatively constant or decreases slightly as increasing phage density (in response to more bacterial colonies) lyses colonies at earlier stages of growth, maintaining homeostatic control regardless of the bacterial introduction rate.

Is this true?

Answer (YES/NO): NO